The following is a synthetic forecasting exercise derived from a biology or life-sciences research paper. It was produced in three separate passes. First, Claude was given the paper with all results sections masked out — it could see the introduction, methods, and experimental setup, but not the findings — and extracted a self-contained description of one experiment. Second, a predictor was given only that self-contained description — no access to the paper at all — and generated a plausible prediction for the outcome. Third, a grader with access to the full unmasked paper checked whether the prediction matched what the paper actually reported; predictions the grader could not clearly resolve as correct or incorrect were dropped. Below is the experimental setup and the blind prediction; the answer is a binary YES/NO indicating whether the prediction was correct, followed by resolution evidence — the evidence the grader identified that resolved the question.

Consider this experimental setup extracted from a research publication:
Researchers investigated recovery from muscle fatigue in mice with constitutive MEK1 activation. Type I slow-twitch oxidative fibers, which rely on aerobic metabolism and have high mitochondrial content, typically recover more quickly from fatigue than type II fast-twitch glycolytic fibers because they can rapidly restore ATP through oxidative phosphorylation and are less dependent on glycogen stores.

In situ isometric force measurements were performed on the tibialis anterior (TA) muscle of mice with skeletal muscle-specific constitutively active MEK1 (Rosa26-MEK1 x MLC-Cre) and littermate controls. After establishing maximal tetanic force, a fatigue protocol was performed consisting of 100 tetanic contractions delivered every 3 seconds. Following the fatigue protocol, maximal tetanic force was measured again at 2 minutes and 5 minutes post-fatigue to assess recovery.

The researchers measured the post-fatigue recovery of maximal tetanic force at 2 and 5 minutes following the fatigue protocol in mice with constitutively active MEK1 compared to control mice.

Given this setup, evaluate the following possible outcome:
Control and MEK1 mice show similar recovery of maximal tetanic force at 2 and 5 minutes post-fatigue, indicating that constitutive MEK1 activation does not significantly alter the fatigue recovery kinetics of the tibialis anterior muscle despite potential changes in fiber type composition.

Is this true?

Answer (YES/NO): NO